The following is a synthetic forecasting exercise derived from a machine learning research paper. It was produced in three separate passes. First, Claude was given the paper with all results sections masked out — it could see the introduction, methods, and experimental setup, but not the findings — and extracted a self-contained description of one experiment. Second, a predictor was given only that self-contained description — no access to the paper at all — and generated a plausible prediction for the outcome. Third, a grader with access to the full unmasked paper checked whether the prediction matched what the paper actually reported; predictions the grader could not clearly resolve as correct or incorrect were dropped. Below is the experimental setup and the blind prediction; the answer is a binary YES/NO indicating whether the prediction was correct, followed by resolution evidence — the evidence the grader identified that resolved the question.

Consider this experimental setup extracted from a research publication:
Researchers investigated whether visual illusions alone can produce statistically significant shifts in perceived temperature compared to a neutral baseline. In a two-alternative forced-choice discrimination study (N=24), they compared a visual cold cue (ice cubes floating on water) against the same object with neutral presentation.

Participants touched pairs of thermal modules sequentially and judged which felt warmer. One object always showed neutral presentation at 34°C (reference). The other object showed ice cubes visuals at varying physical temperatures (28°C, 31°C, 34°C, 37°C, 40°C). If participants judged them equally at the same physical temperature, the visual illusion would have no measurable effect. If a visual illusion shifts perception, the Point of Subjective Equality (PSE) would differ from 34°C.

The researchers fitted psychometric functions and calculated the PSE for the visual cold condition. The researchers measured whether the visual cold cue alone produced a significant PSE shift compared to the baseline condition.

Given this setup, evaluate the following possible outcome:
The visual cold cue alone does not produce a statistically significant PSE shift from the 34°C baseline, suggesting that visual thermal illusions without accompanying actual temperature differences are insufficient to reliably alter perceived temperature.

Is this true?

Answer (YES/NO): YES